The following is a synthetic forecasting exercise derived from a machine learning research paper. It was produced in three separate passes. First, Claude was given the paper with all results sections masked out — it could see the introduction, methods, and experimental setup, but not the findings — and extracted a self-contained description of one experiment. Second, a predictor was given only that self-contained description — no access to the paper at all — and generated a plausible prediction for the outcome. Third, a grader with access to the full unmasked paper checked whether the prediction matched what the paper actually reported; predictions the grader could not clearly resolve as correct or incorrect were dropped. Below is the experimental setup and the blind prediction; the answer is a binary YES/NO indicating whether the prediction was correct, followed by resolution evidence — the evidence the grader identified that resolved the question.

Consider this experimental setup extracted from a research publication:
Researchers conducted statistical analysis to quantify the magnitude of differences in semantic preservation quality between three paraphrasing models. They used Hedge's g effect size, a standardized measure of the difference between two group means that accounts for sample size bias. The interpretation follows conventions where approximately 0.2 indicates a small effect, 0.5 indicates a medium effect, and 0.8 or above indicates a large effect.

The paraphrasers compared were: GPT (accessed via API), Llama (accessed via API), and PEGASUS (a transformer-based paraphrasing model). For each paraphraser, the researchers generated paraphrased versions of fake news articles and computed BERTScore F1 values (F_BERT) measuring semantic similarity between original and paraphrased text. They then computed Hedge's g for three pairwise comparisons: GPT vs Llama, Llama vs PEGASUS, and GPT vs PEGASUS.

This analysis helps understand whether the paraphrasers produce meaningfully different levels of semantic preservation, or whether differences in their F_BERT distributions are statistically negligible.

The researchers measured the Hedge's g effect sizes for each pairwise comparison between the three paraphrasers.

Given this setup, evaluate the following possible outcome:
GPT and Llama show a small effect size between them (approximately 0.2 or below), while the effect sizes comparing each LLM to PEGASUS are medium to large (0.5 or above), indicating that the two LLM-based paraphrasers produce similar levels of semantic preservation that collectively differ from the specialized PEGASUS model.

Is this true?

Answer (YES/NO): NO